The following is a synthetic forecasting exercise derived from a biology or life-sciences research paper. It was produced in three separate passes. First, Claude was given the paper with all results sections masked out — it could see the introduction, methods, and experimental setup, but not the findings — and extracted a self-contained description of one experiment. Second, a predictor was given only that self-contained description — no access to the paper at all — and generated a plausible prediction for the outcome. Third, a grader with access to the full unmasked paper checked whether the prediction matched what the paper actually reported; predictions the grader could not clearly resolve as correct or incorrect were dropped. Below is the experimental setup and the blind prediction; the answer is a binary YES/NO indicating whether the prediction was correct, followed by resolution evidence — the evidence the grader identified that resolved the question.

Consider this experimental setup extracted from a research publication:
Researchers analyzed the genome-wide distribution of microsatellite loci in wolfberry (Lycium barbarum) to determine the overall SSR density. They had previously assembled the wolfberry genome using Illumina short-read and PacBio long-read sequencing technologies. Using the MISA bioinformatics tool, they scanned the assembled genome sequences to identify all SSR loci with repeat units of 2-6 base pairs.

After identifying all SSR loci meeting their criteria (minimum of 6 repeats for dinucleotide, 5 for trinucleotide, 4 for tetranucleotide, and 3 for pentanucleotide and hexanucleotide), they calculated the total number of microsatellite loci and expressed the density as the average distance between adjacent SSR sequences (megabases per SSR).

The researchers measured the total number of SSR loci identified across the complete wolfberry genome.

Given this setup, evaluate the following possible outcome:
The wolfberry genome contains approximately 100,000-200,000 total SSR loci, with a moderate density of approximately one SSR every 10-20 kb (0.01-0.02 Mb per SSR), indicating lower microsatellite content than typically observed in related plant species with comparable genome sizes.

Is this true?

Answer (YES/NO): NO